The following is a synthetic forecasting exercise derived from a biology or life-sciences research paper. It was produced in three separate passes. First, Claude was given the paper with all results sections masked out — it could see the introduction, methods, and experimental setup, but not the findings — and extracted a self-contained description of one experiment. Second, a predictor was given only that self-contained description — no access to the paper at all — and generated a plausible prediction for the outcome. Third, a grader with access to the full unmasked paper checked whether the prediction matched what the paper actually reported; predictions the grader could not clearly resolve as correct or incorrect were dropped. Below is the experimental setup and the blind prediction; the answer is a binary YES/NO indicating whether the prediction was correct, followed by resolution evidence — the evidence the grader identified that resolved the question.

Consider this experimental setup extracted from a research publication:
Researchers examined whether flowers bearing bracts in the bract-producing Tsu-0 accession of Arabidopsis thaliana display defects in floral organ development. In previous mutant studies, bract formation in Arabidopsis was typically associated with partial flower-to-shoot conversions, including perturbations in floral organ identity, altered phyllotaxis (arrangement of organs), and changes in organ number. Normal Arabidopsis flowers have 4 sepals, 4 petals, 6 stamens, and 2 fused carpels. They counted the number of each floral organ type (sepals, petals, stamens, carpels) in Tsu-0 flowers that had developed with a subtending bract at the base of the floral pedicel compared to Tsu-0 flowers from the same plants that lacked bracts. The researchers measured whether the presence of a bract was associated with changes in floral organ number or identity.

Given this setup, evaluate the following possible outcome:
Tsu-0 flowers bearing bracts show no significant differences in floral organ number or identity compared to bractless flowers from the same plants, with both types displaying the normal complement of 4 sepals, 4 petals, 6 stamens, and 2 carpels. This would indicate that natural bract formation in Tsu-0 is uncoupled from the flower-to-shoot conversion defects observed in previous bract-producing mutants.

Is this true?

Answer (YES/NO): YES